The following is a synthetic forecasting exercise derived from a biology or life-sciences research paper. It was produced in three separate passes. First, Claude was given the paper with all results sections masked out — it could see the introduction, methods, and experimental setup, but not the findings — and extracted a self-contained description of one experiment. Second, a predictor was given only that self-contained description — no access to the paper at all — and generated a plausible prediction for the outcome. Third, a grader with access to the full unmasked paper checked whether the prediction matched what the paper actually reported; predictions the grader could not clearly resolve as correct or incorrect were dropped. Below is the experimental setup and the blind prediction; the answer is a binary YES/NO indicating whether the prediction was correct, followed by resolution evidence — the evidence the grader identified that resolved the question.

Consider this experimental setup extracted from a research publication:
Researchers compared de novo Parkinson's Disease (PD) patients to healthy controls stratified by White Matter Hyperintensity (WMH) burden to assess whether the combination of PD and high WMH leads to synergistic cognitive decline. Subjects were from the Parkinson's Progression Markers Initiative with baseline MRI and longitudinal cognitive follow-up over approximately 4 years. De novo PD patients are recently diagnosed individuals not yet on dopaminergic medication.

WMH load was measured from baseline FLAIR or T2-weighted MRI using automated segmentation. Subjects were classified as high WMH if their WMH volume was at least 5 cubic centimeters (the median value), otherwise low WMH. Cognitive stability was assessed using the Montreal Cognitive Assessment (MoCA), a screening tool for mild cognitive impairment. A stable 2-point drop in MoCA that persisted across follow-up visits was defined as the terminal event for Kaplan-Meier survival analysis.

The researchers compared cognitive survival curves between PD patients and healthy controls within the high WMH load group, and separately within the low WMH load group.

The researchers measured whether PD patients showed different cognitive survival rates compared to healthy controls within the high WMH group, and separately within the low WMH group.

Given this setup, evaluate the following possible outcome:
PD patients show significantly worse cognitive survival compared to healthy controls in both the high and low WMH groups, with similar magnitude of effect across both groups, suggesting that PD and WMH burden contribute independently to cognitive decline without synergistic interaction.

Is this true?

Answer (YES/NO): NO